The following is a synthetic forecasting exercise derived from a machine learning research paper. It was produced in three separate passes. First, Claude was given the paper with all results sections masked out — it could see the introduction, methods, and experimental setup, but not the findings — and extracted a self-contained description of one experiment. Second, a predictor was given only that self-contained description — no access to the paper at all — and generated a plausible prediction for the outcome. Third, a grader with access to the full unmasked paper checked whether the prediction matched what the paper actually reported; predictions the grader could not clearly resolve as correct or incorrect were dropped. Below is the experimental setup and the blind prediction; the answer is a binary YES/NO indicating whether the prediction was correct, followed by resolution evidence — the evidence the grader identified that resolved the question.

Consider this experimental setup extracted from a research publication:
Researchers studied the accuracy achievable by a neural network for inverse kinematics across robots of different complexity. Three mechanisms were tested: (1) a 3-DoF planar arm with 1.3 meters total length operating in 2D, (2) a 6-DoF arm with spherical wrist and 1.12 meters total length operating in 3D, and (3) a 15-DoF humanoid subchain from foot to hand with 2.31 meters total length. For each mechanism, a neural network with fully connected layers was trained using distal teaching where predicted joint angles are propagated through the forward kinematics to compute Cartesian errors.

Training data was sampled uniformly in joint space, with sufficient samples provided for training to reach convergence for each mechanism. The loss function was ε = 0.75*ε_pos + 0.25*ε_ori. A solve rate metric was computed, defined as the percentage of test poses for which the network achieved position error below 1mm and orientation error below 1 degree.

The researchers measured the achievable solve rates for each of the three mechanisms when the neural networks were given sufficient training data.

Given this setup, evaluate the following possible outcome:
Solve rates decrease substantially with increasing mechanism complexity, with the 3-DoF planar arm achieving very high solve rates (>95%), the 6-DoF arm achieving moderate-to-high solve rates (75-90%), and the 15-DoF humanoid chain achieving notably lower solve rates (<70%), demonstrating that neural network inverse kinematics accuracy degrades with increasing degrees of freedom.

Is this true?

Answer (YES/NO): NO